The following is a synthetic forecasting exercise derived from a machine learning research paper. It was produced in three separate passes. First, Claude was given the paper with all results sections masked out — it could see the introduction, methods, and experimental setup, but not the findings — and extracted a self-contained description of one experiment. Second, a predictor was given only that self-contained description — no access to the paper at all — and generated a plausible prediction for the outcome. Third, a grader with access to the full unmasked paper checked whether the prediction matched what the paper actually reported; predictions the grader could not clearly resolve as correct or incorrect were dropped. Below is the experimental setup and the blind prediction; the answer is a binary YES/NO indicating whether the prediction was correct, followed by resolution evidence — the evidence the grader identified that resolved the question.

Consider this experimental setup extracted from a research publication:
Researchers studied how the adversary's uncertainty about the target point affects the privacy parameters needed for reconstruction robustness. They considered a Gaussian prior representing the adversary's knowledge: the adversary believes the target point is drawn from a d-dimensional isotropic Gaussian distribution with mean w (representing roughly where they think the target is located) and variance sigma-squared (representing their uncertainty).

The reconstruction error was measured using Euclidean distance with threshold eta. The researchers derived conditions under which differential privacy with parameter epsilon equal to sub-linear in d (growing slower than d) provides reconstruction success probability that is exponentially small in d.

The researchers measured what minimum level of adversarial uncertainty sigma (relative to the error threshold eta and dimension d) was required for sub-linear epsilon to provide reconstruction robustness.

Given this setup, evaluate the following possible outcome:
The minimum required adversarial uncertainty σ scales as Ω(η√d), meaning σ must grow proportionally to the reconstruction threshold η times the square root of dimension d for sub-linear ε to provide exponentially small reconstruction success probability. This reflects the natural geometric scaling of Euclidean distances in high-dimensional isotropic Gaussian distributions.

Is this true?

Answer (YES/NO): NO